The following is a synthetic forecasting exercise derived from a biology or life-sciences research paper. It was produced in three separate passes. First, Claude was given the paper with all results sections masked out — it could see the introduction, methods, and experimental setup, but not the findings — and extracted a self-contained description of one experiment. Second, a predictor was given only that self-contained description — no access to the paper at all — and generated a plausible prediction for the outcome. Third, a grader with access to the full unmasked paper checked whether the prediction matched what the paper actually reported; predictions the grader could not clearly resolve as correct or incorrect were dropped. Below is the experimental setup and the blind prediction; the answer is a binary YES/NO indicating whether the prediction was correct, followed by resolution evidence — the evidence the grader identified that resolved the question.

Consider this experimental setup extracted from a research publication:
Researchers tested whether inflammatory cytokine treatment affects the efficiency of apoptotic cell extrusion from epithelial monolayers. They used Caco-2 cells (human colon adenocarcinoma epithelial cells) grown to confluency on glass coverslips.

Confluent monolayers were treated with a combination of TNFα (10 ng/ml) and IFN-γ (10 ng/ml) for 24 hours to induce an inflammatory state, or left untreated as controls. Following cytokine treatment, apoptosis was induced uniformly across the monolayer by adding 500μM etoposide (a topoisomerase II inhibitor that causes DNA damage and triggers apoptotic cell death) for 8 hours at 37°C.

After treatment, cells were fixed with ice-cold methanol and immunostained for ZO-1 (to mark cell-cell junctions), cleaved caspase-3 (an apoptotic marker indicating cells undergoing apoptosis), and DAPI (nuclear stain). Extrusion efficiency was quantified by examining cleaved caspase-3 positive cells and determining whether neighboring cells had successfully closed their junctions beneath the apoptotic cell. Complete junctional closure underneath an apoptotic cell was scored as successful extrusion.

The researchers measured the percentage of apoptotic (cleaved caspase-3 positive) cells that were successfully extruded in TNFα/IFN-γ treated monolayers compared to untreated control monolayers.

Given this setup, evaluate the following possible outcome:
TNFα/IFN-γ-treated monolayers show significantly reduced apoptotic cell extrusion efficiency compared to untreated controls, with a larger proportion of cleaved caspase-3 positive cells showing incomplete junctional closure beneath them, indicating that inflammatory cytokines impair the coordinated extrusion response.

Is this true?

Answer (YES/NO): YES